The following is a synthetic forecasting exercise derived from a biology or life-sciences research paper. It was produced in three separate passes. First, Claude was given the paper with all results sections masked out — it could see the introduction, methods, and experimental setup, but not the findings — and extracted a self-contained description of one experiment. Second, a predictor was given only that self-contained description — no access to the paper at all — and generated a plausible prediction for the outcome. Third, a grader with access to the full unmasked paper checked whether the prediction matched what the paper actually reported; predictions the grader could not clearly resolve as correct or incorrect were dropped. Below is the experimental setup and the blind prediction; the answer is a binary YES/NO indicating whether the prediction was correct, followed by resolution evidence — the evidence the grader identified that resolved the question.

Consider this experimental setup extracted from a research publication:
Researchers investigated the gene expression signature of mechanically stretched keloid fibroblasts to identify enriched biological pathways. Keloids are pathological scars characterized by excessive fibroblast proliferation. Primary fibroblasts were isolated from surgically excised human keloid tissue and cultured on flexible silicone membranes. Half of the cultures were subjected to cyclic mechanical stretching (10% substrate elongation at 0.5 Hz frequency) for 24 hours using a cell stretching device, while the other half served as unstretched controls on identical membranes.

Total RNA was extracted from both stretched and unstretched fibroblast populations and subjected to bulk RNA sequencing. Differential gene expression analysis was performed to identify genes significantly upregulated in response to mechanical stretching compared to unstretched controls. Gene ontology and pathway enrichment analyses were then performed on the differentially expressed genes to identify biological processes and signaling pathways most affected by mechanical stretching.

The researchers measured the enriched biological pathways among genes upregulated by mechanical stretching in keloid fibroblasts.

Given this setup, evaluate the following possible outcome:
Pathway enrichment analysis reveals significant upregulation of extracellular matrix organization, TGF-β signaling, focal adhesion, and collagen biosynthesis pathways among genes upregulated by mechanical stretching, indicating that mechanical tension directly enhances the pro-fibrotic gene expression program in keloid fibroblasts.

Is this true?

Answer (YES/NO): NO